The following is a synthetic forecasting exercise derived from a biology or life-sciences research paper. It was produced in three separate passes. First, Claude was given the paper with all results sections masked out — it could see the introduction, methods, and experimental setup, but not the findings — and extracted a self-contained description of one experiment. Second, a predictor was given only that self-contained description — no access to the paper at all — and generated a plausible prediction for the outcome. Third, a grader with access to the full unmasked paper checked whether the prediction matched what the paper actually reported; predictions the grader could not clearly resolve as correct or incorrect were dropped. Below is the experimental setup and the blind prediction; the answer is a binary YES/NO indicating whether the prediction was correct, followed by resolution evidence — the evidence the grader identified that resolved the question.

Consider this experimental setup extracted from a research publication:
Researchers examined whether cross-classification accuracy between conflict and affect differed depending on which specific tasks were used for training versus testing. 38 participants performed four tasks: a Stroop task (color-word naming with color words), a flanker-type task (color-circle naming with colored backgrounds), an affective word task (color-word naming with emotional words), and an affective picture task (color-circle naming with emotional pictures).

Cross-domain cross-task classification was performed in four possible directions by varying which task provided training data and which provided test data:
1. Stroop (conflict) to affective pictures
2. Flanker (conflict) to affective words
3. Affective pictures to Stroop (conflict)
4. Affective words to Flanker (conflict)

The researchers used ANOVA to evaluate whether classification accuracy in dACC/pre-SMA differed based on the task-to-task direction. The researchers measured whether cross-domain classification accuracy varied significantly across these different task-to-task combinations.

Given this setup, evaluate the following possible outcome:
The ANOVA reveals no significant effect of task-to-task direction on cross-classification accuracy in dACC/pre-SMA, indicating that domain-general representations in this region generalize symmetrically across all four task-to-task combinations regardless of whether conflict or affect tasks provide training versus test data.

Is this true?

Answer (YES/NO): YES